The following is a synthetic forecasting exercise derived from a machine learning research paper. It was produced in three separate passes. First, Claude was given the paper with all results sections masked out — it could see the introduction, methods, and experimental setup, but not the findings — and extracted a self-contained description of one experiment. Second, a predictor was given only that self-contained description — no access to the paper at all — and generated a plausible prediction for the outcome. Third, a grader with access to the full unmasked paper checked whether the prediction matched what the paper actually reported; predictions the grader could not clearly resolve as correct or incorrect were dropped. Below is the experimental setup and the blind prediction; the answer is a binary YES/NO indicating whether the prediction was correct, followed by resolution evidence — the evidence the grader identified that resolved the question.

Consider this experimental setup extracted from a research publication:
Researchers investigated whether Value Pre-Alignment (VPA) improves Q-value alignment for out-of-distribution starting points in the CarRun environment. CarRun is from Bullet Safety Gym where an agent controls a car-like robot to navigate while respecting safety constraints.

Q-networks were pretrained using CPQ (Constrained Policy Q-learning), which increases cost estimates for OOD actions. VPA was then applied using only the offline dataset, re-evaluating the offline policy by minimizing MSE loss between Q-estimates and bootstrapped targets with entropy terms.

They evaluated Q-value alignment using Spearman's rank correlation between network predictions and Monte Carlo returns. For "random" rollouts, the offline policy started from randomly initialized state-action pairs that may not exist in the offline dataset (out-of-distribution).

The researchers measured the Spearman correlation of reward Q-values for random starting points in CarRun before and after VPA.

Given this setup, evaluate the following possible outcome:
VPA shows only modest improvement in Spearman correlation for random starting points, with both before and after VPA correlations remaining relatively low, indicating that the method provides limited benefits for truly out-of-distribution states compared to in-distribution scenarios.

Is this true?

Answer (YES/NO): YES